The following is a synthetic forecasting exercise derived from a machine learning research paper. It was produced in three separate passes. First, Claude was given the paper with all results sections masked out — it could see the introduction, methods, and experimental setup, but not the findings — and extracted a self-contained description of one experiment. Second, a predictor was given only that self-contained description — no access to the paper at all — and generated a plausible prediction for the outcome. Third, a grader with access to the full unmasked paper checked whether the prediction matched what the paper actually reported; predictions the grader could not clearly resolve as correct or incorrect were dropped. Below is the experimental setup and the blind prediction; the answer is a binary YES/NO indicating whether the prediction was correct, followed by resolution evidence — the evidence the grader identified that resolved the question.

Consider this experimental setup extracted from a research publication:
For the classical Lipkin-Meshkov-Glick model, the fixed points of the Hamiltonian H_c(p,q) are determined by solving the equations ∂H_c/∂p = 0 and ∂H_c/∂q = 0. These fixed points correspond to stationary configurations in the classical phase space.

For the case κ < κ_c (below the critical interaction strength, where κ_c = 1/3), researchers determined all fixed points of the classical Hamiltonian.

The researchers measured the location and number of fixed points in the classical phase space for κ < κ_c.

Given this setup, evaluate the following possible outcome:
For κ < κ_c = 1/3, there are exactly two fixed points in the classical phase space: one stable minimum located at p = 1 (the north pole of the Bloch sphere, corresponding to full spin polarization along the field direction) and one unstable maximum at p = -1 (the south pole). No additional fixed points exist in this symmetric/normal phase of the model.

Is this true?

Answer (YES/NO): NO